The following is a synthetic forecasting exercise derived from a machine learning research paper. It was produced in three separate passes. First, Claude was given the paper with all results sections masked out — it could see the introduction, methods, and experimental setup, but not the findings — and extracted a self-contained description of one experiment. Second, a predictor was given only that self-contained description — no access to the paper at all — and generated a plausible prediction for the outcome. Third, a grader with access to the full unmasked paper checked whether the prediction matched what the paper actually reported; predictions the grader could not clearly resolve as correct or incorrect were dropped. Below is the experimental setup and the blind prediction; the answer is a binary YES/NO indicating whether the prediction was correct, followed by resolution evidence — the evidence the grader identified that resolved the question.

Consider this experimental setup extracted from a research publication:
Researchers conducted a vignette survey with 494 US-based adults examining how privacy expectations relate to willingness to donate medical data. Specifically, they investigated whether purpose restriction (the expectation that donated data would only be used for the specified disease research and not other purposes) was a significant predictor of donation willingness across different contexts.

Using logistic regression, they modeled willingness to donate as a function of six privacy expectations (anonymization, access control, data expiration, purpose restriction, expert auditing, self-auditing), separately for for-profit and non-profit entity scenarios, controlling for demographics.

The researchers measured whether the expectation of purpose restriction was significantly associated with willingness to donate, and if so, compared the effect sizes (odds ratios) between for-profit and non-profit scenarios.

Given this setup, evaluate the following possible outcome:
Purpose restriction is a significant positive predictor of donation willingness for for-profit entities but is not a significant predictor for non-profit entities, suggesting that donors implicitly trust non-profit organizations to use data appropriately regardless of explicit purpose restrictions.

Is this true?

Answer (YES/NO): NO